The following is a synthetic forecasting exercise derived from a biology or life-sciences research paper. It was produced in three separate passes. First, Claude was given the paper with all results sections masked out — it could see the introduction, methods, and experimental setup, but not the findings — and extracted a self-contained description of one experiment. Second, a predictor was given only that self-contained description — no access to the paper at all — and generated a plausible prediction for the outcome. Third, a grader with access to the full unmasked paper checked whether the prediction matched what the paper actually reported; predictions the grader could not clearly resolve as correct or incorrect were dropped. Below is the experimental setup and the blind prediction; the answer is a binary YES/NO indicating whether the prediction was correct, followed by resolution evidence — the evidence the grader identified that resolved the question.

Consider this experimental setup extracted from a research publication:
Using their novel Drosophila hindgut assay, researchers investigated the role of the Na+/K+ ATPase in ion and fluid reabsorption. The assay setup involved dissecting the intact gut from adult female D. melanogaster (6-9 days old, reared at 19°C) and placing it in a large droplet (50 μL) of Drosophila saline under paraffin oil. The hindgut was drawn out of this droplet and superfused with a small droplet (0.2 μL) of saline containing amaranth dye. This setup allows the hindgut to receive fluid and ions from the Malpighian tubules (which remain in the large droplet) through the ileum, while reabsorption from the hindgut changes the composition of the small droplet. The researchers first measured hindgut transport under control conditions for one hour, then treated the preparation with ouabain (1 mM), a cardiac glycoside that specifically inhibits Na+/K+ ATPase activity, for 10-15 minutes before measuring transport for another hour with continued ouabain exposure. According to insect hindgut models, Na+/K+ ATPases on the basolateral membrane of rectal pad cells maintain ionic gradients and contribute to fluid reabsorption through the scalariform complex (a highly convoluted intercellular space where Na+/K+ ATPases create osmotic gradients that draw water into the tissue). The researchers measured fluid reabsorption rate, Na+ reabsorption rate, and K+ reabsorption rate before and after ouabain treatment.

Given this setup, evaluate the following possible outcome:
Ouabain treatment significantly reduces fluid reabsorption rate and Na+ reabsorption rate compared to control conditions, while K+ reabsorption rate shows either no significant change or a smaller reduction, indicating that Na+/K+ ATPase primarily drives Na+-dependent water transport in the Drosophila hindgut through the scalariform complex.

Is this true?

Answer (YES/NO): NO